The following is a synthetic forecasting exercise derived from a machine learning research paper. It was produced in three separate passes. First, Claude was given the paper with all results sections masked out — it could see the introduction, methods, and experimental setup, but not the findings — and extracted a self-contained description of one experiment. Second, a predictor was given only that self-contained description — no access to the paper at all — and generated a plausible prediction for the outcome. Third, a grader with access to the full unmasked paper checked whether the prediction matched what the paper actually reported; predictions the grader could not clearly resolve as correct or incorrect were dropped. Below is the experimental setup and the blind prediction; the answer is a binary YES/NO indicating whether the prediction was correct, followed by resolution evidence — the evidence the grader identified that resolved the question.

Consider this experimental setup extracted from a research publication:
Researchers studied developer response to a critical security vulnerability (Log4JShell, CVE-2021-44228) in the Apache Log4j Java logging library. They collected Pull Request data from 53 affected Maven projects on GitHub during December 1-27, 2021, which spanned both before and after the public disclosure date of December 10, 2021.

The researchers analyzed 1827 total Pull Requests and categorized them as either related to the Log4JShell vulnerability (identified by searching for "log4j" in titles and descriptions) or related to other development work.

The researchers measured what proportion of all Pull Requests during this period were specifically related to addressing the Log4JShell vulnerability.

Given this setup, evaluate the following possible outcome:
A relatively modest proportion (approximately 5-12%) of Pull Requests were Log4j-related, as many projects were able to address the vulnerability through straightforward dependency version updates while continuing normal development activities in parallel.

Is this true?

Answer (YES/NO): YES